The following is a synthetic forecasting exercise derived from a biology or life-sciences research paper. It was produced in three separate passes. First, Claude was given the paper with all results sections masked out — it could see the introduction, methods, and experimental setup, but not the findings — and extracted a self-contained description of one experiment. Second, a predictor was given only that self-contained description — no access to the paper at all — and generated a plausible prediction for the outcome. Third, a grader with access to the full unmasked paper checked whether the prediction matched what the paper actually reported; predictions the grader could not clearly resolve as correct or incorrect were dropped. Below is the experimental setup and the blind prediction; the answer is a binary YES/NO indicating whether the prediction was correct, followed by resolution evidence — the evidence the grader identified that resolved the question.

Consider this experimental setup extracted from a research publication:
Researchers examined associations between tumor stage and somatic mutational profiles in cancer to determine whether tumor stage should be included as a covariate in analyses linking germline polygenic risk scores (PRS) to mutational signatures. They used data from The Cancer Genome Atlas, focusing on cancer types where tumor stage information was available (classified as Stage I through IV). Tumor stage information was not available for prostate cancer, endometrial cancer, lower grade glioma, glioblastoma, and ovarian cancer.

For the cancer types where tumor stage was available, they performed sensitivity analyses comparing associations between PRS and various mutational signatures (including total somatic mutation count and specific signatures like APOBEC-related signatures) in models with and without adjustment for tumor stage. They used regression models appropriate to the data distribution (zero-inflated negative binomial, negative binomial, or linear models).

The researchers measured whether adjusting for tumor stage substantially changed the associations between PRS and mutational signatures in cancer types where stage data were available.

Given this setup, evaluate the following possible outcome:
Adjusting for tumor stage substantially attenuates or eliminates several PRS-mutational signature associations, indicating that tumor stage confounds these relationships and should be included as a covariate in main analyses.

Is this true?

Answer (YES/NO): NO